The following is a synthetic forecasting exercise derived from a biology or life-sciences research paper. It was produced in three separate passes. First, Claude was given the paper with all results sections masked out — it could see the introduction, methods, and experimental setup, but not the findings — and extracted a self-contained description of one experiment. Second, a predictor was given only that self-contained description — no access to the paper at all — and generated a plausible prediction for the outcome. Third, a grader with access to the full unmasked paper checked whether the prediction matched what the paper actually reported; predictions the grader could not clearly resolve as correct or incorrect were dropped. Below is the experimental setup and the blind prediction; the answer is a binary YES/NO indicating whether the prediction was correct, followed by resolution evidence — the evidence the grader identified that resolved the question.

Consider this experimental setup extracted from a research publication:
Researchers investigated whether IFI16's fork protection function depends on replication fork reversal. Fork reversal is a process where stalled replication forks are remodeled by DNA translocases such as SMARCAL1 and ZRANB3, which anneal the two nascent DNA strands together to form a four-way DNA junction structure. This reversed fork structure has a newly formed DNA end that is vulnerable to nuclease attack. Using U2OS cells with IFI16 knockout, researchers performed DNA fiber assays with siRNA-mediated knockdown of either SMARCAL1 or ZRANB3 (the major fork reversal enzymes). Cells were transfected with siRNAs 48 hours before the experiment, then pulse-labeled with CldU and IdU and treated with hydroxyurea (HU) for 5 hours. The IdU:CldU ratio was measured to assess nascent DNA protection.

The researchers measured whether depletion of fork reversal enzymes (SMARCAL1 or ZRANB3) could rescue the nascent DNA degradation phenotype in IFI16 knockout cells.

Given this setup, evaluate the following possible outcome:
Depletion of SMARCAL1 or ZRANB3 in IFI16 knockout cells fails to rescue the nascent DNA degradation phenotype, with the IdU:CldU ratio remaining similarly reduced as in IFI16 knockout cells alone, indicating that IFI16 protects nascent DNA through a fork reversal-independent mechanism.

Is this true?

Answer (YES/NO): NO